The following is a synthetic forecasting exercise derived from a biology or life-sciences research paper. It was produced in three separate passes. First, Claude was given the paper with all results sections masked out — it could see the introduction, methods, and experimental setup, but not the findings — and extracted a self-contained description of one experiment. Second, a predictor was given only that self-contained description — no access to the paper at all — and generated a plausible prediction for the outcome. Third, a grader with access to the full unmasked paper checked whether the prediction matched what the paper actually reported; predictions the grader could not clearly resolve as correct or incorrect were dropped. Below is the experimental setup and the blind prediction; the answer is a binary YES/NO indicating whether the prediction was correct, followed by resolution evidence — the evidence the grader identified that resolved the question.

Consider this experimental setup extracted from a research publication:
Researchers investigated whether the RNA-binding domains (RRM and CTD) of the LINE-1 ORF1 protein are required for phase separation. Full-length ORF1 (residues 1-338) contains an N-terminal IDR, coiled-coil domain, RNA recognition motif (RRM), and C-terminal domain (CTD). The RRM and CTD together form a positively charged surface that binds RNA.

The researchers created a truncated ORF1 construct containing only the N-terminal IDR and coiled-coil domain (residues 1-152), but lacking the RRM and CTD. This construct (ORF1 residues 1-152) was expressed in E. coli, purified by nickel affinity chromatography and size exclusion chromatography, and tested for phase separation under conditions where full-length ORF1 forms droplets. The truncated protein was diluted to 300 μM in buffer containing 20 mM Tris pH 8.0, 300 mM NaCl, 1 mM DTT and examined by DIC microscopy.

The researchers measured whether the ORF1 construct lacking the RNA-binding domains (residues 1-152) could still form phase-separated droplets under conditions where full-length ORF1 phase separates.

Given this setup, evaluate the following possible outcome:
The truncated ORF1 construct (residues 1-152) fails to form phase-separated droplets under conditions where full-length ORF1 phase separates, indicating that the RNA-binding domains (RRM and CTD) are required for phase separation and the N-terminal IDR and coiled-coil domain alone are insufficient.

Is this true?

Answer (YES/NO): NO